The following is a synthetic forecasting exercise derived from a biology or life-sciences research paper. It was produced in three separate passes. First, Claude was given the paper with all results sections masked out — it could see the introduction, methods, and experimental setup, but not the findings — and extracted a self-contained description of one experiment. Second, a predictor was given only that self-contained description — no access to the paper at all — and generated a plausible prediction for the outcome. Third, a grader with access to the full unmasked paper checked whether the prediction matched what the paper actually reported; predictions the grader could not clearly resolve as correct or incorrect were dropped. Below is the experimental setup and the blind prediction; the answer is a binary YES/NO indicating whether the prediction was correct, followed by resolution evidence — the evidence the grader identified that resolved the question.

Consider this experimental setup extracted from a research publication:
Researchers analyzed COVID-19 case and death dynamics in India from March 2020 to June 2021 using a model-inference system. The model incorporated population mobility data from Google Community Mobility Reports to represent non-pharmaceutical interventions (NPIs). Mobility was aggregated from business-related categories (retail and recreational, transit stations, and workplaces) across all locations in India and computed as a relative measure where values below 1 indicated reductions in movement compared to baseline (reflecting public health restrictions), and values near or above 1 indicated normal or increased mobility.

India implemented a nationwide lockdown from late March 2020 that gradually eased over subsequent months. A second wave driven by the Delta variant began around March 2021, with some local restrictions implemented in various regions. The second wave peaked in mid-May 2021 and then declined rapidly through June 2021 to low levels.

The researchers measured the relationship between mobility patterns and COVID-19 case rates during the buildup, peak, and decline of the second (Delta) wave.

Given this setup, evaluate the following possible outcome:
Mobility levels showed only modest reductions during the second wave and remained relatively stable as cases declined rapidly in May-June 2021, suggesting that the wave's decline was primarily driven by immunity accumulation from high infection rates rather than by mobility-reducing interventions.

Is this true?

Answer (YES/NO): NO